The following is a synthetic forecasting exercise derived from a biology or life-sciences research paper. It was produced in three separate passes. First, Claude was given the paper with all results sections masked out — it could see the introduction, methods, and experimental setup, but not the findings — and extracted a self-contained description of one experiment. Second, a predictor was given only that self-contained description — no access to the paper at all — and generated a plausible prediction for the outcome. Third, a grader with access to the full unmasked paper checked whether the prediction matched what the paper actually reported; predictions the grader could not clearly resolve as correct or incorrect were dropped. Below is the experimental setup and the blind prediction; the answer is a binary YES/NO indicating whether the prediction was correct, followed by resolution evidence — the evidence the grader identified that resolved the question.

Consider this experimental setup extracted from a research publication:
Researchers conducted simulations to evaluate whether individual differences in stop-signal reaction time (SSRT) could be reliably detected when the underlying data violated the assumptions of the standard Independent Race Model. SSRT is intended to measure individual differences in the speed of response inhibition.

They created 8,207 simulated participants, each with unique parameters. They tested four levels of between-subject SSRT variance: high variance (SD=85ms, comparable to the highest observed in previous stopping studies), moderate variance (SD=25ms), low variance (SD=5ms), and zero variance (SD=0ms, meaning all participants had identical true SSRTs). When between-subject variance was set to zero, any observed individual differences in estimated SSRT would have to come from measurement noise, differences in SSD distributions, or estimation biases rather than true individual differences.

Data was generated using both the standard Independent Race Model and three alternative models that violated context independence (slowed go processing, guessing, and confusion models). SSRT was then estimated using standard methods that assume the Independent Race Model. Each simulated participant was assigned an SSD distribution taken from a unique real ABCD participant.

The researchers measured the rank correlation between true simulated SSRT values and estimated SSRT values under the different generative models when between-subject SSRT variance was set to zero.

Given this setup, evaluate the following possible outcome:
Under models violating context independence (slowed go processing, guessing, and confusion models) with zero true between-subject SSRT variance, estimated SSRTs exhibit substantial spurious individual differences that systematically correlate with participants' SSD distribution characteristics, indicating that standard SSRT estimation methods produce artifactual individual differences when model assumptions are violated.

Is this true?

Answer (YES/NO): YES